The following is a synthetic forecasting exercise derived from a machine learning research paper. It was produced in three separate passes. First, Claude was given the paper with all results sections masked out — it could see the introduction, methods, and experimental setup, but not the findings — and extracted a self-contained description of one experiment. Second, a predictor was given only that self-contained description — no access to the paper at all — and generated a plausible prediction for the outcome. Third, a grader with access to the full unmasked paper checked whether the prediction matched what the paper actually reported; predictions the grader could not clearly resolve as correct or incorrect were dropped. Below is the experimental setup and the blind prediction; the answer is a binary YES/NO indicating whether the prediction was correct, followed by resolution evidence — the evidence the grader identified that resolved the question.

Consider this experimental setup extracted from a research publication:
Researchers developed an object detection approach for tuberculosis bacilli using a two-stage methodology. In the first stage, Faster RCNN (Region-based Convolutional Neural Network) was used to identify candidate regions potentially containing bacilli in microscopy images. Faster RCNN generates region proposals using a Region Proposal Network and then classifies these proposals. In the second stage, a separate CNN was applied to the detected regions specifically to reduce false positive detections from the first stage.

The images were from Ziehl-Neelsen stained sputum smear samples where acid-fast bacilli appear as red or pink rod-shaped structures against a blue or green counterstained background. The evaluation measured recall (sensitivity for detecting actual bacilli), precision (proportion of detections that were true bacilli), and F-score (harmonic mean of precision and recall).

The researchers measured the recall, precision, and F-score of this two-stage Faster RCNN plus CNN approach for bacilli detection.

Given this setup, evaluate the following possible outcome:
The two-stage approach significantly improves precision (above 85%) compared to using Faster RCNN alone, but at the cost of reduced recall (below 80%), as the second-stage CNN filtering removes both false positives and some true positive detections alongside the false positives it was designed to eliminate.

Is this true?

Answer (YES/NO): NO